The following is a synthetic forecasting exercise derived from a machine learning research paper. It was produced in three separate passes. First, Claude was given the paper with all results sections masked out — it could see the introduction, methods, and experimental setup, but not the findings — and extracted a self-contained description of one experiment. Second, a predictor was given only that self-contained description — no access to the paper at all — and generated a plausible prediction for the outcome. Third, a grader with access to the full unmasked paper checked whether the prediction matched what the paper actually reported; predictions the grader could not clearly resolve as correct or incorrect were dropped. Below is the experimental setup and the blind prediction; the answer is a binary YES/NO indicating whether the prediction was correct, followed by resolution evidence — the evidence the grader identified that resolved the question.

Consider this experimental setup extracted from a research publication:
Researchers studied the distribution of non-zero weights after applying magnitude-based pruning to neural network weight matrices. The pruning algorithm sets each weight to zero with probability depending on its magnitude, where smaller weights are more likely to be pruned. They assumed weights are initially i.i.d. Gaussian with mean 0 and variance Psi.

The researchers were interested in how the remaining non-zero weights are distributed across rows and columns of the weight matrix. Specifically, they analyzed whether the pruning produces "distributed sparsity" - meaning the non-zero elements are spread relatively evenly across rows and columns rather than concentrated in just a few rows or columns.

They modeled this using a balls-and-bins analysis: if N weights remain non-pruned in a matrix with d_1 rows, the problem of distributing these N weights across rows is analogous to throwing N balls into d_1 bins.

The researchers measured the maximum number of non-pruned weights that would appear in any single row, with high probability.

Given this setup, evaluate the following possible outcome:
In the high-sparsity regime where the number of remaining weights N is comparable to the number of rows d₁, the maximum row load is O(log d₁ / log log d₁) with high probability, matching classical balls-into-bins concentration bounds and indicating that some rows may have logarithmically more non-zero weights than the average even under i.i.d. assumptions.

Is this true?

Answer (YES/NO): NO